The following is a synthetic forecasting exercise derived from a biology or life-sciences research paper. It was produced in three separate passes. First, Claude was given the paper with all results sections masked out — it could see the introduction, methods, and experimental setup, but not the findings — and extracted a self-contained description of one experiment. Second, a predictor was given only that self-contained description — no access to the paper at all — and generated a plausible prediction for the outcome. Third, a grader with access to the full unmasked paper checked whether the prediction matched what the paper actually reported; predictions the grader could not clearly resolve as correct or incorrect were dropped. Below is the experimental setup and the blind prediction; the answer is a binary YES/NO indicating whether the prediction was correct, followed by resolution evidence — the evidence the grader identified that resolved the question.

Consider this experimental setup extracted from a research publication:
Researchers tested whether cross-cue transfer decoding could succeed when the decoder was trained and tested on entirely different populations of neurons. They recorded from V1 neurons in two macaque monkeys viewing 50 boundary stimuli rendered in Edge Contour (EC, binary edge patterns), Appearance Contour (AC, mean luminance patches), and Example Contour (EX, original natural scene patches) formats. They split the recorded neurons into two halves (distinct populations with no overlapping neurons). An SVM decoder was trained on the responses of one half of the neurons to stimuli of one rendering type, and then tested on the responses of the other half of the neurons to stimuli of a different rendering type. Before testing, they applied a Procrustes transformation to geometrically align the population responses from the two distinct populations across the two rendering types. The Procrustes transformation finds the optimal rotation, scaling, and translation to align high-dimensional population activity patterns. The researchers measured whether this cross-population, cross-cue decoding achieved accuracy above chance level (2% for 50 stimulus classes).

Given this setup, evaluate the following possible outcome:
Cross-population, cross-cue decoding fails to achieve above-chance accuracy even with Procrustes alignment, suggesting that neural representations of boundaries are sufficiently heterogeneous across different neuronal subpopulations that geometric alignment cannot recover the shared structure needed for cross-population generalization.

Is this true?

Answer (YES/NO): NO